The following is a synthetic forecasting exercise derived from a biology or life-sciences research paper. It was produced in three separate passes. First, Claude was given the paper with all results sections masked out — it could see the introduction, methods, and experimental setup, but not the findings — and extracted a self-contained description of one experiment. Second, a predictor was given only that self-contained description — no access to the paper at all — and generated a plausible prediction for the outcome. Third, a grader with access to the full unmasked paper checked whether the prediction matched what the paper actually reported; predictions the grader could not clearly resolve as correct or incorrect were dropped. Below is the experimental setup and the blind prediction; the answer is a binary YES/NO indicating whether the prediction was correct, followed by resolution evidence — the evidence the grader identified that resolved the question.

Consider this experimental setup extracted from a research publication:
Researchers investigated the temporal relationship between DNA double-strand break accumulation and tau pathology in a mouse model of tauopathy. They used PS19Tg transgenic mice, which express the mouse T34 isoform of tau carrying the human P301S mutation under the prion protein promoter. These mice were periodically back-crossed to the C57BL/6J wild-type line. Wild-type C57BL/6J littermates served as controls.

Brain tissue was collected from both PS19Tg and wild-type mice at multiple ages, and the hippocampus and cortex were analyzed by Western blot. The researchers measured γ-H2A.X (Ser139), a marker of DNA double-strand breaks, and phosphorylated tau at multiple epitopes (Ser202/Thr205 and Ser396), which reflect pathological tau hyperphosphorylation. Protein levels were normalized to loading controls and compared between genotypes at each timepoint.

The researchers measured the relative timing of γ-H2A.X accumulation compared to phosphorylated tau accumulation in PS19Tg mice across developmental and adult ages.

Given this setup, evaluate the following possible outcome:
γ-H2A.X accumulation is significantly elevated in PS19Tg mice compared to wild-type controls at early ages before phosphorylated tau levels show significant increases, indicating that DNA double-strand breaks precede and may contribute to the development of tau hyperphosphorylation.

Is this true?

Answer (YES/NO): YES